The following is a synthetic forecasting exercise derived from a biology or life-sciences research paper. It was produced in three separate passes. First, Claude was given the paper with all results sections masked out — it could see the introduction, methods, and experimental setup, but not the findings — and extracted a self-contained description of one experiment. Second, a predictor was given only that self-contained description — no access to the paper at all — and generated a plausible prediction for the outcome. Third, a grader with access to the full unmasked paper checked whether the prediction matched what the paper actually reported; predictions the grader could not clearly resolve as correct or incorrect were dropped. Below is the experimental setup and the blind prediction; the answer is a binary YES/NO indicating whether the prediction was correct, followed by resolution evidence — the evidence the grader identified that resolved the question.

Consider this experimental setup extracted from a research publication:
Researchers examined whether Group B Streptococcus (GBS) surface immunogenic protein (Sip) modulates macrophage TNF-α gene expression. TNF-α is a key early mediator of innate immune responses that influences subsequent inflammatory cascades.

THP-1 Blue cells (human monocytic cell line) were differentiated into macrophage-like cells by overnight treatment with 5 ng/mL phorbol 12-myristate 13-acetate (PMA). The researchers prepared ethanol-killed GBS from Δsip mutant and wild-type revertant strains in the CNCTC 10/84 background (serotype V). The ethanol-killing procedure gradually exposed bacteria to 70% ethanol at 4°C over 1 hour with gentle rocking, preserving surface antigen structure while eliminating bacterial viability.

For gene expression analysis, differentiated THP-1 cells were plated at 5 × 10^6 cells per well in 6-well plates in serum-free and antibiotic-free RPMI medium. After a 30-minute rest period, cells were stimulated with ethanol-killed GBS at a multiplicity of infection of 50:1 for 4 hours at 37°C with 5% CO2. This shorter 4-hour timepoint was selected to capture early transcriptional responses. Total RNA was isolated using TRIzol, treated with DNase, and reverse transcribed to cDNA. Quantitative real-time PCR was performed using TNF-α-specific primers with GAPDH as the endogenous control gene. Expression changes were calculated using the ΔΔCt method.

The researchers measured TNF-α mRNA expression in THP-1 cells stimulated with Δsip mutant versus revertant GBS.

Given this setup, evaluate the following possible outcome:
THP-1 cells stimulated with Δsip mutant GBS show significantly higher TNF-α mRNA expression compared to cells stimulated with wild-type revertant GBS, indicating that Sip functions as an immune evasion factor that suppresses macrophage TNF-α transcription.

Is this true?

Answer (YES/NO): NO